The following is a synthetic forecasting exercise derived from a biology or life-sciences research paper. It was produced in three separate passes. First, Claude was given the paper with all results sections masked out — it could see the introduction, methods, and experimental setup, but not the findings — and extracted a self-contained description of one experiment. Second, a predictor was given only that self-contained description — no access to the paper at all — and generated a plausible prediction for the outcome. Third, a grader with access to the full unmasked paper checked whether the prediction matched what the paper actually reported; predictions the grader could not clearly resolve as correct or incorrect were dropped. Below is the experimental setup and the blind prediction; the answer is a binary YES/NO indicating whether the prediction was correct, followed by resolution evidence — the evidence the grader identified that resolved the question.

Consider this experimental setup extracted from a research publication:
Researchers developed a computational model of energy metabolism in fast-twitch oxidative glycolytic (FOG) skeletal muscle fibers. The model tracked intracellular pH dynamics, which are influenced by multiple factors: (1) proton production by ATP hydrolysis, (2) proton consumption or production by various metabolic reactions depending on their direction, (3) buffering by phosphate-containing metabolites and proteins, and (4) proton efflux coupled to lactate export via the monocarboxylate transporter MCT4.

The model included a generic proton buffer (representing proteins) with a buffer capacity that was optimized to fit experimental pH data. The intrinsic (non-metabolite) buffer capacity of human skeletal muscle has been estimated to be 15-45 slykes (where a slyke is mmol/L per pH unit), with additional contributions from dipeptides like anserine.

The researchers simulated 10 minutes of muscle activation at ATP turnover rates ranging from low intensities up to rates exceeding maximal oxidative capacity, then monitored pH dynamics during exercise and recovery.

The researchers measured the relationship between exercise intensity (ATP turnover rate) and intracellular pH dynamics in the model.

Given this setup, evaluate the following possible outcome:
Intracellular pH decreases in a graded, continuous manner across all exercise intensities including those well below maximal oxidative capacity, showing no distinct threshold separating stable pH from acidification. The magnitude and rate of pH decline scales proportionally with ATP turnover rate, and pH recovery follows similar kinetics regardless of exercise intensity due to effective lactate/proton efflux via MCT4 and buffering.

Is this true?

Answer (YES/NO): NO